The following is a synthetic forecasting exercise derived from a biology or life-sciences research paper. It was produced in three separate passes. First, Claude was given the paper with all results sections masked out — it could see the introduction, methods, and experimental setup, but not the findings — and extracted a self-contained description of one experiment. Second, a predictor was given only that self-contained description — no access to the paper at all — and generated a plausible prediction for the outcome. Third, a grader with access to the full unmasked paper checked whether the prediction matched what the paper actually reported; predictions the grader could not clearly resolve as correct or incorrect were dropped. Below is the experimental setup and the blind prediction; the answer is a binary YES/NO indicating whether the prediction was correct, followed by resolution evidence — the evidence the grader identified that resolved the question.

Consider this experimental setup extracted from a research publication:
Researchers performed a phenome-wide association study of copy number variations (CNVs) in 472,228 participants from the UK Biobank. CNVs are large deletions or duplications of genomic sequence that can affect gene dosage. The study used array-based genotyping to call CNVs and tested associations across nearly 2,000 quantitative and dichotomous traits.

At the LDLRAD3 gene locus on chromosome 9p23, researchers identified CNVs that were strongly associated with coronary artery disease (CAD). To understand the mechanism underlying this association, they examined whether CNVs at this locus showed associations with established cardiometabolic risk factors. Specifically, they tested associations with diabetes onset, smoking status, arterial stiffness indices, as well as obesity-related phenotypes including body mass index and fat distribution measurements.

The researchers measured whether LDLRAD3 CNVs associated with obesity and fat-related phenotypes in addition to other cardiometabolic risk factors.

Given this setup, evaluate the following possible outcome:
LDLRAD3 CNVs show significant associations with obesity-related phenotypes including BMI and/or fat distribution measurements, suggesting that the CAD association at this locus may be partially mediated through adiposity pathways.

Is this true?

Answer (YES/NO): NO